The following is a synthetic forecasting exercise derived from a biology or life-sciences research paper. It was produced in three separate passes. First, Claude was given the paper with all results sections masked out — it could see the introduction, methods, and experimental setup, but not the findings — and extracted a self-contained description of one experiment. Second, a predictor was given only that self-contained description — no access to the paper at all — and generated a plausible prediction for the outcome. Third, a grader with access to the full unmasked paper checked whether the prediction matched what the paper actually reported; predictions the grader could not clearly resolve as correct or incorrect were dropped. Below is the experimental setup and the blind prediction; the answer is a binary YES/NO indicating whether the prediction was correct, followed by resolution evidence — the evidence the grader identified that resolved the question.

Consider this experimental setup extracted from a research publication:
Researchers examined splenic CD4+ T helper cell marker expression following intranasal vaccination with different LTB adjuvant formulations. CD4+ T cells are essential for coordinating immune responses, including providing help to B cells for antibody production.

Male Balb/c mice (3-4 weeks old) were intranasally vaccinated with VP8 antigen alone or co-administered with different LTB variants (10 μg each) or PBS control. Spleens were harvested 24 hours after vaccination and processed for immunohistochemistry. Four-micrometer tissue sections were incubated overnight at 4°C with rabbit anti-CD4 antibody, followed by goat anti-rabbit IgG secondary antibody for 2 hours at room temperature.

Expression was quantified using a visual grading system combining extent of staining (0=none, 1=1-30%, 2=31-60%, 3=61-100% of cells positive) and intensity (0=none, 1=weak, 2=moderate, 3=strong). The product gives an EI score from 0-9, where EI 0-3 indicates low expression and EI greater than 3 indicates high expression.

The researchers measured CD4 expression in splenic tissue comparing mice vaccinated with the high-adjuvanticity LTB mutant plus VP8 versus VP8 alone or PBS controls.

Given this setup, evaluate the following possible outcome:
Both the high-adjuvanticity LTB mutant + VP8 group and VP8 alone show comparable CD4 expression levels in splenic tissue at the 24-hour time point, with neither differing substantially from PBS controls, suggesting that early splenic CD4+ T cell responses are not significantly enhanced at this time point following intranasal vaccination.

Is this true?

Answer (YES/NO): NO